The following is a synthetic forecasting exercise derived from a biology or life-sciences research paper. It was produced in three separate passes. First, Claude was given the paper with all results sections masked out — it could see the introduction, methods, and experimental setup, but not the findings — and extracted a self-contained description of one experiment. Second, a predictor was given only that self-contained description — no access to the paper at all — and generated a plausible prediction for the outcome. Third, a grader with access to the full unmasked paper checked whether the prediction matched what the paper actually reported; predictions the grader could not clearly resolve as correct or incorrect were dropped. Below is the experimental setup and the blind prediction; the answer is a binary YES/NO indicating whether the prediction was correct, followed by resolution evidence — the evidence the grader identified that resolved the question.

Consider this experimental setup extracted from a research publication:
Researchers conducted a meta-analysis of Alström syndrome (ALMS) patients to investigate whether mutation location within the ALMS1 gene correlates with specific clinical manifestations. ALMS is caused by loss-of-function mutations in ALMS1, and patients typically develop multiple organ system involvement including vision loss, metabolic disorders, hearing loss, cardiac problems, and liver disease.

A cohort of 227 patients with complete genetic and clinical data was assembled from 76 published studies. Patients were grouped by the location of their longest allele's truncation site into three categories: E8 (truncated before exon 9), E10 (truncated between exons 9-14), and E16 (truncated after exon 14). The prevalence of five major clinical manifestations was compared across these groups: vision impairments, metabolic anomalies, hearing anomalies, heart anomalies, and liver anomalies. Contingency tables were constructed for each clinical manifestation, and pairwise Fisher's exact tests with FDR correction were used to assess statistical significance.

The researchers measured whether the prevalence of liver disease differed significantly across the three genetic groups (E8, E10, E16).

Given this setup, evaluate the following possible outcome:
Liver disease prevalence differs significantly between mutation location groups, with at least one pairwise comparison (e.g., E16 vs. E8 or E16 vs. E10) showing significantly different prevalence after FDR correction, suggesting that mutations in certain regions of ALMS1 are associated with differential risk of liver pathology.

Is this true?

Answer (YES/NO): YES